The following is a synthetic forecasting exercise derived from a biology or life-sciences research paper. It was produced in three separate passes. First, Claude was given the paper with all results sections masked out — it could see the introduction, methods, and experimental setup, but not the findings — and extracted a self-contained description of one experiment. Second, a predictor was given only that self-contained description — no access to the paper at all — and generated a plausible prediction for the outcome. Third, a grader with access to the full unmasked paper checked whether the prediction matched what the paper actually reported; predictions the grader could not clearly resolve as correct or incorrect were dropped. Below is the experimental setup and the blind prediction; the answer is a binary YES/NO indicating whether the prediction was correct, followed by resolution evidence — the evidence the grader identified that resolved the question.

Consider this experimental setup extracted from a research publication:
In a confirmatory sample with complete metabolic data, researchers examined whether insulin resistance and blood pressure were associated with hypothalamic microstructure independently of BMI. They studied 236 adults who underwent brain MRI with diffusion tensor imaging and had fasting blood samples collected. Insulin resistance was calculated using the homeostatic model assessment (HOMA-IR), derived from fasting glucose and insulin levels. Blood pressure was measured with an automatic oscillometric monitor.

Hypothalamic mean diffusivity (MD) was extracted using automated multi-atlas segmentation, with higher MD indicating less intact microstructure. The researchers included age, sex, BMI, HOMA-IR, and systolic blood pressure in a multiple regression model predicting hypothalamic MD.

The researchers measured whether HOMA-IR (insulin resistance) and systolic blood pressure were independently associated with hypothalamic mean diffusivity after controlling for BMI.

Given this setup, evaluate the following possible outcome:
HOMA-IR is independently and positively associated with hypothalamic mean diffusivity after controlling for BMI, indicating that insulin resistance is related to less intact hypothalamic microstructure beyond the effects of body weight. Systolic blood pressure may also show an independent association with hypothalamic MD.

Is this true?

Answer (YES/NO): NO